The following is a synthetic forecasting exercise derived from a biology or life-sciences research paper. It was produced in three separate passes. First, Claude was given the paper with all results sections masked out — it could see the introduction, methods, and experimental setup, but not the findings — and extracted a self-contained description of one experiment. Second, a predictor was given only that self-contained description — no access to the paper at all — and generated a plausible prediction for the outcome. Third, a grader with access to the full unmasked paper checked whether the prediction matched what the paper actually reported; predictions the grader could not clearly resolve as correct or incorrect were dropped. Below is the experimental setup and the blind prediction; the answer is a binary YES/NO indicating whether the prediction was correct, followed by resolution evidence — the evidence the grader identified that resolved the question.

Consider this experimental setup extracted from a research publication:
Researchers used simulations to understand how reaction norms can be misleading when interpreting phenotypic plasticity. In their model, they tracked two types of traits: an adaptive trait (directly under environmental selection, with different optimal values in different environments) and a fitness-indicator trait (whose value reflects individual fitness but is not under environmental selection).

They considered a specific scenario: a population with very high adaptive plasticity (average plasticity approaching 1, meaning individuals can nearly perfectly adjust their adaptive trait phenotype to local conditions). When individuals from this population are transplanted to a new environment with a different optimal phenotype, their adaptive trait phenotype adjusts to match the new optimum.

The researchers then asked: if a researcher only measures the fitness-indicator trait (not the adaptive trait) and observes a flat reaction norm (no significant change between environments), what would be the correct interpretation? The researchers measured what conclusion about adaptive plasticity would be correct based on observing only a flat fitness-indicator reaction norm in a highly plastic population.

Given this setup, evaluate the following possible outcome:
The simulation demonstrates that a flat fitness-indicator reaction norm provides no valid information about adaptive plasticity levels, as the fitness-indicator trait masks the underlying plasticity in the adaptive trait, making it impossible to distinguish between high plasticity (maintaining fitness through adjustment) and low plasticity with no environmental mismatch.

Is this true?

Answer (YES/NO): NO